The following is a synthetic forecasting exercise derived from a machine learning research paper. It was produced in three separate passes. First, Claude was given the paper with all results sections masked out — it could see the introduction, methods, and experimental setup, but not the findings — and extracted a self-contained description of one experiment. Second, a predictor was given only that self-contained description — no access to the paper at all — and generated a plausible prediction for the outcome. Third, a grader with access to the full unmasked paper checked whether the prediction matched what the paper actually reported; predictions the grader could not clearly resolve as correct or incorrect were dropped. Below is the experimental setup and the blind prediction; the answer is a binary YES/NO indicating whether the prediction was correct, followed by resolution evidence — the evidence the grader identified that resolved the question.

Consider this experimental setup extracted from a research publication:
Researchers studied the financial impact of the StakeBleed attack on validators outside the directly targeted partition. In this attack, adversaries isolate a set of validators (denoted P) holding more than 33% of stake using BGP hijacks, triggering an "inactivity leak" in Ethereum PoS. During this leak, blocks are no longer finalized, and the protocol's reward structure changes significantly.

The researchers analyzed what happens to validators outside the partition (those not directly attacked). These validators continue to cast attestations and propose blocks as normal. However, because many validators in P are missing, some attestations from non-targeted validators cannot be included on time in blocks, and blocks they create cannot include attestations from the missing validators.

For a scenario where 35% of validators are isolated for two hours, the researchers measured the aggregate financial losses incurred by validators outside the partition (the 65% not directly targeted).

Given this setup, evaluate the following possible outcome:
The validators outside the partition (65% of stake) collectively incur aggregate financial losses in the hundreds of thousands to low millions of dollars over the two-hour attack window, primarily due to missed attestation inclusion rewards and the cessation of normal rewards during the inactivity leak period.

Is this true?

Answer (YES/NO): NO